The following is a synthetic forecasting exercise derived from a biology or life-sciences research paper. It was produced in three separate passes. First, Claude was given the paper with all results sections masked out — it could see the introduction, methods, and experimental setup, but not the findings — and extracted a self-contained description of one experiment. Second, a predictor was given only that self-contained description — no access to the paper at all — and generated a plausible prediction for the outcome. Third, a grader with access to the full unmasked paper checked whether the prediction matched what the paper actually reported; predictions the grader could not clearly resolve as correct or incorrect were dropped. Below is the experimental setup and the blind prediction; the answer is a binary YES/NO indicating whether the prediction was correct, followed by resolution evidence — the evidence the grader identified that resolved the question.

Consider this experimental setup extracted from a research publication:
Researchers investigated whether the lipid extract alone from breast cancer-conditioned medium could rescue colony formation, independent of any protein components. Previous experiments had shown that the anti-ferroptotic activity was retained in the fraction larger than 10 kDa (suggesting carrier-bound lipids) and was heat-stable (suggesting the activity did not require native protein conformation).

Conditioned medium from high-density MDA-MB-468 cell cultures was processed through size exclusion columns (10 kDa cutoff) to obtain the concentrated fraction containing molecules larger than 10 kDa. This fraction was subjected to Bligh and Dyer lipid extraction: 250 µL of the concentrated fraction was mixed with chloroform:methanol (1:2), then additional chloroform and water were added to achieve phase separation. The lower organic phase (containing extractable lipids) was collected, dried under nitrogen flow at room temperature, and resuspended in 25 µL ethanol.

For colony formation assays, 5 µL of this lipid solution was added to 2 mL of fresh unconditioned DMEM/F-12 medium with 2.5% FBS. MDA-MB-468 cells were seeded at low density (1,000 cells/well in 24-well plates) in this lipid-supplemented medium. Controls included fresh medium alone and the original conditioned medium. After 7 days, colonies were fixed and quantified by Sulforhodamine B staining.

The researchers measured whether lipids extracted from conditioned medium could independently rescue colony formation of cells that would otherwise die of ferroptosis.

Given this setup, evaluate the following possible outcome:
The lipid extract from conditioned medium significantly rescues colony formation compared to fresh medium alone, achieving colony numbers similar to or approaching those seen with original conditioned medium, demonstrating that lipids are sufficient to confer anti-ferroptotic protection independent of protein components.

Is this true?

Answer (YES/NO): YES